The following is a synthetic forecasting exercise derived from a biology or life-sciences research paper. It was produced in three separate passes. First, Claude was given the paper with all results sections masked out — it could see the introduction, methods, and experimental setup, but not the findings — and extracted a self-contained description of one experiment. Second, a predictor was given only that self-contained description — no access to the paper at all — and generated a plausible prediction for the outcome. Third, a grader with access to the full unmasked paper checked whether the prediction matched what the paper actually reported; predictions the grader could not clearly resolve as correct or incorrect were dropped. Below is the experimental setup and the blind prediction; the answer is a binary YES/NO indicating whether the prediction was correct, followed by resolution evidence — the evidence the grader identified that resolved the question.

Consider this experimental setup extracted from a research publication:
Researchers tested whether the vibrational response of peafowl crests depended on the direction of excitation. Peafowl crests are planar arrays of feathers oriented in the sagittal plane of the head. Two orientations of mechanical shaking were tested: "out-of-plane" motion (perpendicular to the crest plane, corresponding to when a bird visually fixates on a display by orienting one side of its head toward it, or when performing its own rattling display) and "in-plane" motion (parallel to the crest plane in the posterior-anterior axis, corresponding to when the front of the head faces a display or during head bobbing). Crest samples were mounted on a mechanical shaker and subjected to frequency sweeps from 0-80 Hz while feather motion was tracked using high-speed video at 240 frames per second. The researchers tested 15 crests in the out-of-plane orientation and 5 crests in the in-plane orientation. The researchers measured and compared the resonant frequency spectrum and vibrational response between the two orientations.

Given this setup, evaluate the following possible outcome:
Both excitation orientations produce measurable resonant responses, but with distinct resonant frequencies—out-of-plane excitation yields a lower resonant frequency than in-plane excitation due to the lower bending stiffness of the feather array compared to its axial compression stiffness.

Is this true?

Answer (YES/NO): NO